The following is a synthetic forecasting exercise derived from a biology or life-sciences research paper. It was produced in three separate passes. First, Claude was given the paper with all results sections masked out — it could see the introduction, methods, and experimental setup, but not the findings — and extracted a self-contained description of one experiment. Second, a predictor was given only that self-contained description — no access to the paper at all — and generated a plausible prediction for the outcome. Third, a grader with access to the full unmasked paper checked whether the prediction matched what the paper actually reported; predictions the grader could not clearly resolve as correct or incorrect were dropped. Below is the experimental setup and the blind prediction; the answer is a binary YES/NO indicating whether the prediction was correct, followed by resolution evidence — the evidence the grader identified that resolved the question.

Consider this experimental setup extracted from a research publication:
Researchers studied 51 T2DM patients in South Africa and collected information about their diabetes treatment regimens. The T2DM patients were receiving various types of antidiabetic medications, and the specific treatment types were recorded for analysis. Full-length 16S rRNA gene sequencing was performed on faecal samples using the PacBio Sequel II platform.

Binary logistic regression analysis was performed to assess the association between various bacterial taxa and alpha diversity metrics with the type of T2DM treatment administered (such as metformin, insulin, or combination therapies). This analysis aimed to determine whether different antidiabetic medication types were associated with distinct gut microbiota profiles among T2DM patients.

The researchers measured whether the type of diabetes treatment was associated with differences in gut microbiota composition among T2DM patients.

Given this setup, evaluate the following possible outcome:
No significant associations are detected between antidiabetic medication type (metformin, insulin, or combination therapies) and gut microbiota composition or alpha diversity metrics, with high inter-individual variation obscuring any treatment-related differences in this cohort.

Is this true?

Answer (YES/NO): NO